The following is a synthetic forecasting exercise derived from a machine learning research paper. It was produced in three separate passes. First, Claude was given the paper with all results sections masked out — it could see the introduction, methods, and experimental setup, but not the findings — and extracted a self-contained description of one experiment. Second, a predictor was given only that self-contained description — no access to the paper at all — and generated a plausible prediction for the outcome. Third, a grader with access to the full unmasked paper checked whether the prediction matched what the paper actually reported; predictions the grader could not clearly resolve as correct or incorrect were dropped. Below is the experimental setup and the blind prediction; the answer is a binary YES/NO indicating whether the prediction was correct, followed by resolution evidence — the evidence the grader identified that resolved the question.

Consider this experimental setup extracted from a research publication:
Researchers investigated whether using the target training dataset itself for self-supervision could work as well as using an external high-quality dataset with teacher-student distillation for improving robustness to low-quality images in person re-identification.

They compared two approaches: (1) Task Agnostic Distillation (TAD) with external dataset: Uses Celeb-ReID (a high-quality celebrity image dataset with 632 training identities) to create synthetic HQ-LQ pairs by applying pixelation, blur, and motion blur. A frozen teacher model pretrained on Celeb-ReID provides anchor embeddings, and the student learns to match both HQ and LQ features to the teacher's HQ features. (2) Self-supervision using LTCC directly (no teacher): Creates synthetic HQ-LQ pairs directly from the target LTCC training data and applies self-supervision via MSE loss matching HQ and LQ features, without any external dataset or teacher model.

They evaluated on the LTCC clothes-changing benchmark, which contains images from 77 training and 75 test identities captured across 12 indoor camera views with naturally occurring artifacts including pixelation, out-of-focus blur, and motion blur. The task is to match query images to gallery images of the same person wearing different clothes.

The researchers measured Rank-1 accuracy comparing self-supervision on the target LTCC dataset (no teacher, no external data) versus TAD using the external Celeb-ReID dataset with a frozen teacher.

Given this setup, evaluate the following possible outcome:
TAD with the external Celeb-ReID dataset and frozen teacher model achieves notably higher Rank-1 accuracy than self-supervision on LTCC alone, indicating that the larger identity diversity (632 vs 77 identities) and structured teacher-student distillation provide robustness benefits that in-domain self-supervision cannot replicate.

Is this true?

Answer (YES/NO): YES